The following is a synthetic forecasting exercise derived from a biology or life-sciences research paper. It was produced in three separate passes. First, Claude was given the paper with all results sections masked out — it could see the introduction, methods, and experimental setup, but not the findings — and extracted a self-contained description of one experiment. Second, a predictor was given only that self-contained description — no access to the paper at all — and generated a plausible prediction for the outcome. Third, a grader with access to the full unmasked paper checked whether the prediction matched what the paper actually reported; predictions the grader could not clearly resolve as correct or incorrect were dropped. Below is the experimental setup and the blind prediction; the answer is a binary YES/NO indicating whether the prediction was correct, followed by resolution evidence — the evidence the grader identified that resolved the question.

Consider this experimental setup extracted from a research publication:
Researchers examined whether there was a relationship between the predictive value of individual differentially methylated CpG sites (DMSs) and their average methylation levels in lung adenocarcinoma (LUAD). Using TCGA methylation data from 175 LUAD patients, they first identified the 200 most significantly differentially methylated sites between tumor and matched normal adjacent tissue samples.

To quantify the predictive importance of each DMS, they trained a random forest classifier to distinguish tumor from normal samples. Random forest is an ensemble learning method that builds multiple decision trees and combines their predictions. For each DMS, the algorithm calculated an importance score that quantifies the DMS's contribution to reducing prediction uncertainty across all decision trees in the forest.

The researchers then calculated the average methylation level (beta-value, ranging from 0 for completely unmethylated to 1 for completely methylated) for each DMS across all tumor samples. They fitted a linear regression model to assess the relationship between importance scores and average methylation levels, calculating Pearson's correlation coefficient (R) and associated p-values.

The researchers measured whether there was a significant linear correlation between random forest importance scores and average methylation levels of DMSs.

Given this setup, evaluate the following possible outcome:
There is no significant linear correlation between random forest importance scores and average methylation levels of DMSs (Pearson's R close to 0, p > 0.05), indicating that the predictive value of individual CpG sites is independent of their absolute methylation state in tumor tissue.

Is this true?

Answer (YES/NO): NO